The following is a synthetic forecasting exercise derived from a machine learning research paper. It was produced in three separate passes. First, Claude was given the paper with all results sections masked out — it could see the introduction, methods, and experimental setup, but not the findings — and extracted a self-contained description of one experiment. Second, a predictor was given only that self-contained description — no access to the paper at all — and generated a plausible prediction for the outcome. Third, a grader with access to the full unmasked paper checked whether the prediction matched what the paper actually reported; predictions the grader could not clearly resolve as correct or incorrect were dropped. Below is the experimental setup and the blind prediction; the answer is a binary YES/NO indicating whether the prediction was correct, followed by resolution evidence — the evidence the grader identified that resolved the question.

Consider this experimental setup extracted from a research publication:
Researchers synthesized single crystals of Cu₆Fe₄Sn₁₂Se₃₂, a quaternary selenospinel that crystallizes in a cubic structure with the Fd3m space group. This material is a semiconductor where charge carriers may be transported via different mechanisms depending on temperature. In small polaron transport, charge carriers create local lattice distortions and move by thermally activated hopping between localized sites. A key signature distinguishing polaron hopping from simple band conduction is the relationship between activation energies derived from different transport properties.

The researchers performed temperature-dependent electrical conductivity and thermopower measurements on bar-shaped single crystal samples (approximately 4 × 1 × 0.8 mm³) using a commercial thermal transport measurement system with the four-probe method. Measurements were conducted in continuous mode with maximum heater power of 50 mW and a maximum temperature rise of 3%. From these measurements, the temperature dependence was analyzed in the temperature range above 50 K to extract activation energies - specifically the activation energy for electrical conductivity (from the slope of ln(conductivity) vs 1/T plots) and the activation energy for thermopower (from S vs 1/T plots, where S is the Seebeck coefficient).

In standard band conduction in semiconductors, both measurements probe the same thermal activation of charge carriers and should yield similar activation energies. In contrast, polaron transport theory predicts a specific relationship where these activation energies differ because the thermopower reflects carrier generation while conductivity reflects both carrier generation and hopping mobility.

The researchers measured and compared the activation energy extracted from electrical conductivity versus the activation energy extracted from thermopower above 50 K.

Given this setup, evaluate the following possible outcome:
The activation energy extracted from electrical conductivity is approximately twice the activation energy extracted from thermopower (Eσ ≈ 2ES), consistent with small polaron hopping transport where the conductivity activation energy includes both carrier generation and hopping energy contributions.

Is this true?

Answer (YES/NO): NO